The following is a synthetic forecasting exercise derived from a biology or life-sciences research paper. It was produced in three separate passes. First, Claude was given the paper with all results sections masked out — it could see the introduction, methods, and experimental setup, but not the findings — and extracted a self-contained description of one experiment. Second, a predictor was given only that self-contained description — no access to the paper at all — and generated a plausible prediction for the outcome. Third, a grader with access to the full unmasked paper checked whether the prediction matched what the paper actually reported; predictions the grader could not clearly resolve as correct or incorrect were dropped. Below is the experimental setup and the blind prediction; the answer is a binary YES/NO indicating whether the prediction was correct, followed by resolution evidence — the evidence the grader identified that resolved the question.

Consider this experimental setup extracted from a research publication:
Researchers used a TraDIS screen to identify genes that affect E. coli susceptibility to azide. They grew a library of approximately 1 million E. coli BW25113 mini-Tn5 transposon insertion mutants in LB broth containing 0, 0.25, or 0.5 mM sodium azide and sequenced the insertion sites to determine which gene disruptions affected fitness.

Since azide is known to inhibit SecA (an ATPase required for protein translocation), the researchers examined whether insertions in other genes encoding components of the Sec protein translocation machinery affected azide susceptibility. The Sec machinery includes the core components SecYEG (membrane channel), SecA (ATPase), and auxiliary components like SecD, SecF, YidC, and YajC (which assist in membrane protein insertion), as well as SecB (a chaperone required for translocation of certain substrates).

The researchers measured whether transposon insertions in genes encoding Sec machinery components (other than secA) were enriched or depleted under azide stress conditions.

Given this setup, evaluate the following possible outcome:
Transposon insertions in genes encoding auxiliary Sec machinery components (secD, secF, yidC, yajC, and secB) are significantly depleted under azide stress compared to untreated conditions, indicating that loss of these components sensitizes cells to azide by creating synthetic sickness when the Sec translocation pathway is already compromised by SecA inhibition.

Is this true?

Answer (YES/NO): NO